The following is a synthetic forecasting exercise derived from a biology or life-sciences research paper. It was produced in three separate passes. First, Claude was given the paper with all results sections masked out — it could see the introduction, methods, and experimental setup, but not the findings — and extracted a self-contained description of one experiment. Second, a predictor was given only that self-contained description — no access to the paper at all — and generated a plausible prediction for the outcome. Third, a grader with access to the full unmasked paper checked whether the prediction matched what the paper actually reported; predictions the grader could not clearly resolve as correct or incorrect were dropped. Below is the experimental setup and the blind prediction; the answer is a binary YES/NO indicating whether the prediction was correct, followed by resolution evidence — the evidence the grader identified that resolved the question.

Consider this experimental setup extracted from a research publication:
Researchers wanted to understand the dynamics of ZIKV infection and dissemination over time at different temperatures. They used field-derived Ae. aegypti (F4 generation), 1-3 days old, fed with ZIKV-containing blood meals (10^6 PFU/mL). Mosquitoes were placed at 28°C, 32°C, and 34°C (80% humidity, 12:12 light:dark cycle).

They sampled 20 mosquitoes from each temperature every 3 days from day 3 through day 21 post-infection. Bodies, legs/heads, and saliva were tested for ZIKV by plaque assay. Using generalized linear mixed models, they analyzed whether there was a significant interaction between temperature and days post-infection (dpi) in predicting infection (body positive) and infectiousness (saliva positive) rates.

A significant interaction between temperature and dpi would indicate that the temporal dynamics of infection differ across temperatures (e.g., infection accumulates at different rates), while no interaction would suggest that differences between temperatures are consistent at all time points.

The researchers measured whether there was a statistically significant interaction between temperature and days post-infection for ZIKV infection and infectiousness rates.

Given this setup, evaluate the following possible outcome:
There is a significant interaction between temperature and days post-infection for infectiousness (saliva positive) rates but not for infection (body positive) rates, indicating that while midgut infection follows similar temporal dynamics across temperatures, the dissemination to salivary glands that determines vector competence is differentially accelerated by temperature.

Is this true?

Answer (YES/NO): NO